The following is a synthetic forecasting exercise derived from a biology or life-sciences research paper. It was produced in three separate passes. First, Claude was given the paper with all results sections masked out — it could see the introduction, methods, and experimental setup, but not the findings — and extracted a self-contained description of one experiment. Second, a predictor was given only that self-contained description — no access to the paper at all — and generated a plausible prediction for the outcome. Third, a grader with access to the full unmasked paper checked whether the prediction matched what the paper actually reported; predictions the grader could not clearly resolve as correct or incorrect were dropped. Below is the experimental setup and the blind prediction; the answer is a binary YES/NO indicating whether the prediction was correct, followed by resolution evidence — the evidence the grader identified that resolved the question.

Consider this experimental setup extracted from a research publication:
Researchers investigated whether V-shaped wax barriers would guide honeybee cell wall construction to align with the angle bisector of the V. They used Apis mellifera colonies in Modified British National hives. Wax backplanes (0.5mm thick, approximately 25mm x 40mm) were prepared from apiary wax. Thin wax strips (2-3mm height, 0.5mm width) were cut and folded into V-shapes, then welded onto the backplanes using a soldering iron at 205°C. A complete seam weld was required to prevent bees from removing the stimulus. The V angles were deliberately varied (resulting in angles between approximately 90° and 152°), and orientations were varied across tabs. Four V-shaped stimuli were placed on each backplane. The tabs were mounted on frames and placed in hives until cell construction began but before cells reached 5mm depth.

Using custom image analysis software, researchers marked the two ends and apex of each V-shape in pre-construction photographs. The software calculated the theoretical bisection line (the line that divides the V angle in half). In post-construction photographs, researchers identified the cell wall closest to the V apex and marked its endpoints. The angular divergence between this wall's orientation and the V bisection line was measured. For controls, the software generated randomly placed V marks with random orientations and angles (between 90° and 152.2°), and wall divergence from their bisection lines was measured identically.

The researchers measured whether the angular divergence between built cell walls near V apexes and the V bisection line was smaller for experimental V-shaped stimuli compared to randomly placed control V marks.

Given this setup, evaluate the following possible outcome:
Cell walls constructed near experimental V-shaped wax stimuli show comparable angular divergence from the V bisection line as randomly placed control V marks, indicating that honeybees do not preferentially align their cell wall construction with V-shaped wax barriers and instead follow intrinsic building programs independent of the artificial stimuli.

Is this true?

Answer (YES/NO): NO